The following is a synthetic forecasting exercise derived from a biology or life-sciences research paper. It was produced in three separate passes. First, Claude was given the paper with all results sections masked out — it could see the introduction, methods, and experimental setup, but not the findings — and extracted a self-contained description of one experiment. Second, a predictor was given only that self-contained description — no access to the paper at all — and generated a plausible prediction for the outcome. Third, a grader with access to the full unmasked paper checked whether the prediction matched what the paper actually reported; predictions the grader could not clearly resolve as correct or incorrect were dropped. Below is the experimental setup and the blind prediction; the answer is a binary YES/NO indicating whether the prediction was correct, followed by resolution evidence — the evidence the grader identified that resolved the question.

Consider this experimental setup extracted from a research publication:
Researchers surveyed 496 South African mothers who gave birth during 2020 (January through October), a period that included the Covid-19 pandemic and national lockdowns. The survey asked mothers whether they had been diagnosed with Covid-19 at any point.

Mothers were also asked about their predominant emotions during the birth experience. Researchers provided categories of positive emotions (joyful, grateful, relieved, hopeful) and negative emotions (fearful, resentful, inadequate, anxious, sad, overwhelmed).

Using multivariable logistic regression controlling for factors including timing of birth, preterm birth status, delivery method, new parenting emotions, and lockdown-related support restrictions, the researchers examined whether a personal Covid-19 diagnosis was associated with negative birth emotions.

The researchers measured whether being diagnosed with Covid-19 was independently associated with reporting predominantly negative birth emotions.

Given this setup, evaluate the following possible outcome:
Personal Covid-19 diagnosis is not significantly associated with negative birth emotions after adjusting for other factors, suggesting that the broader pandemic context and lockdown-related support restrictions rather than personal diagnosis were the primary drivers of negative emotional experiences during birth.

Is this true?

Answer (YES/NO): NO